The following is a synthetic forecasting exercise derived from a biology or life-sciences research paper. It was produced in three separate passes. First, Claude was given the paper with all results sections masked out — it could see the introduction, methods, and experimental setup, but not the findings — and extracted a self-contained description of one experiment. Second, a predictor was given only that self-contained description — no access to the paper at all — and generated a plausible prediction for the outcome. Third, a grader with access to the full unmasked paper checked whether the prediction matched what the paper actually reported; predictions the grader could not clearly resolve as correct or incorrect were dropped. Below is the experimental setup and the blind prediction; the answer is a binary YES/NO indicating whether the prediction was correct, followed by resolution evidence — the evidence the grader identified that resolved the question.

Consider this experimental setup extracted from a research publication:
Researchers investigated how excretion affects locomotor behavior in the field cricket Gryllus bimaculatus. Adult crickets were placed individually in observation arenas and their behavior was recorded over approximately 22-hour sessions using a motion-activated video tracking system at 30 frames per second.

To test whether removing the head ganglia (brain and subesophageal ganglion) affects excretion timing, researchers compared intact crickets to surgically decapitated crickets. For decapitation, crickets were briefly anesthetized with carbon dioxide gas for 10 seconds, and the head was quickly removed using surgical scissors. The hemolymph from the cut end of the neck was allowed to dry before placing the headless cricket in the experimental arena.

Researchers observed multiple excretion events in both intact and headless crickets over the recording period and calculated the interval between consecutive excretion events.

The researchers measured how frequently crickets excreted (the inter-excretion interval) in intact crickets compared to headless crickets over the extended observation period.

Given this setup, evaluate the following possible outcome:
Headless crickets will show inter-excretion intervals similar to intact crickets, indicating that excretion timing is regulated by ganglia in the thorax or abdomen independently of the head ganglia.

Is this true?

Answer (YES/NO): YES